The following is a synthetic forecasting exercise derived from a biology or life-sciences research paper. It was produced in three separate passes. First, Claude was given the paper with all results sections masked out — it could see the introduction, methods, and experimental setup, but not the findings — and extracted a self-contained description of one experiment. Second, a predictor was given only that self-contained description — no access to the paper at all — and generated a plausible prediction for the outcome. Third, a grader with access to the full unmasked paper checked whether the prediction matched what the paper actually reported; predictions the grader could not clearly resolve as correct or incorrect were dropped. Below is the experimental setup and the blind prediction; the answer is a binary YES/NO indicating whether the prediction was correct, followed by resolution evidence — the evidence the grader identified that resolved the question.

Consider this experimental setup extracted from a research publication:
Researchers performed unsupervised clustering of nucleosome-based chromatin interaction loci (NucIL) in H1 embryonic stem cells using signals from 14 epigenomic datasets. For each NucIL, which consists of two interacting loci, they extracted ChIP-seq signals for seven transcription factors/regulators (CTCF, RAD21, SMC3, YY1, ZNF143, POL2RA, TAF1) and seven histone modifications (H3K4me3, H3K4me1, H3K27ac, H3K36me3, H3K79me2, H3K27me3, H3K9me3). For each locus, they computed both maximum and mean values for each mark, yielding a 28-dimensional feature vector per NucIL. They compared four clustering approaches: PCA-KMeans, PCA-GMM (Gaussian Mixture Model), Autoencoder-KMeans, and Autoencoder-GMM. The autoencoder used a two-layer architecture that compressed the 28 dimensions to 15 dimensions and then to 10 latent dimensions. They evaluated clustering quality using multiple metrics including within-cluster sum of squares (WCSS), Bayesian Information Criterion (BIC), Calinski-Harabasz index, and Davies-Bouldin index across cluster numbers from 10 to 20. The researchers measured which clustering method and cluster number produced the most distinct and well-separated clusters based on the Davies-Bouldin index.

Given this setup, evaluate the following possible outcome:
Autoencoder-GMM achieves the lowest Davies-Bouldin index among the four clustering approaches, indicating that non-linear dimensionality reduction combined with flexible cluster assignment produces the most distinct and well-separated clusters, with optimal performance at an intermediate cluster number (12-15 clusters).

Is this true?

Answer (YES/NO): YES